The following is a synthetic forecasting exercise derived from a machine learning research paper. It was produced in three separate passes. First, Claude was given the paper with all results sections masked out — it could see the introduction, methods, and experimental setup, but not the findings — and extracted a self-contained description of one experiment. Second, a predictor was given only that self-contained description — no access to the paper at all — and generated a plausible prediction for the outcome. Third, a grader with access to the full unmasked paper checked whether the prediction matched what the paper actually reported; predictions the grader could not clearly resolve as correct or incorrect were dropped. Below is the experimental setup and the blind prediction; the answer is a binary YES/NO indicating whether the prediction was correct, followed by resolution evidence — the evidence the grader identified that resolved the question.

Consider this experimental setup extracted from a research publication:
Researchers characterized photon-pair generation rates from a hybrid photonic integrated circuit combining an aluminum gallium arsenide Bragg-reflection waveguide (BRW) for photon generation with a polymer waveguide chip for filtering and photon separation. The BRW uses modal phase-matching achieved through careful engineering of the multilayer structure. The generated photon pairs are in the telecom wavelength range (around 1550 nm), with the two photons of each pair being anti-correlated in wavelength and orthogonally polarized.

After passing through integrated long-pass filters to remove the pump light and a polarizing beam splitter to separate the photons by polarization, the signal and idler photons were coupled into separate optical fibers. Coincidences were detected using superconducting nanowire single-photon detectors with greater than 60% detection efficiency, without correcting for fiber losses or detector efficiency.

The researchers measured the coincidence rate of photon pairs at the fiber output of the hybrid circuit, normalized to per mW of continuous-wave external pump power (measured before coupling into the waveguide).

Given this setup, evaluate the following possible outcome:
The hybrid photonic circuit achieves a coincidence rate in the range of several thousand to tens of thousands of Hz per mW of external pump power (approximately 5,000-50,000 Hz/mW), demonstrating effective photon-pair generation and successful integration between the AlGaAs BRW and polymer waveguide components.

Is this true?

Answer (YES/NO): NO